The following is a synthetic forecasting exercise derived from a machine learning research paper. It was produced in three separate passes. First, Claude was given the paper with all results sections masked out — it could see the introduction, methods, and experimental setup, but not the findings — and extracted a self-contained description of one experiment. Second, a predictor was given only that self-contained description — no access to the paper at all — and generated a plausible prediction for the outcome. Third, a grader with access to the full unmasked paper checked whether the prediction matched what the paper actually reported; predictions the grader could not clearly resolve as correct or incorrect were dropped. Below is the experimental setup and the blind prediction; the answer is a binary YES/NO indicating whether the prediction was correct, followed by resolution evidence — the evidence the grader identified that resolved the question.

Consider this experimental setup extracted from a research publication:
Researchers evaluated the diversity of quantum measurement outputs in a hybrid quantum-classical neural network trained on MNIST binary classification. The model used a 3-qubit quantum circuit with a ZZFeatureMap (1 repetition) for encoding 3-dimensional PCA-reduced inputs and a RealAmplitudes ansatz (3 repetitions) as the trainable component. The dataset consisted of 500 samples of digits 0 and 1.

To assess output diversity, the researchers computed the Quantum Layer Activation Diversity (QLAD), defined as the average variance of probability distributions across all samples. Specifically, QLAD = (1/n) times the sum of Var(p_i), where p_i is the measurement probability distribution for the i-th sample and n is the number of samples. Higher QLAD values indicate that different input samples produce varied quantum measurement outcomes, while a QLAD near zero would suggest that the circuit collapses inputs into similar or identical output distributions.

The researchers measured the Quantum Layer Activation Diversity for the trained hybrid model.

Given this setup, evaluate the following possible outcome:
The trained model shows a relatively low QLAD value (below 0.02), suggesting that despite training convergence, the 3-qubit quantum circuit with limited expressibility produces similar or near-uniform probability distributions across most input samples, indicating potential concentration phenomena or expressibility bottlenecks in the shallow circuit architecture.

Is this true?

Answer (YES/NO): NO